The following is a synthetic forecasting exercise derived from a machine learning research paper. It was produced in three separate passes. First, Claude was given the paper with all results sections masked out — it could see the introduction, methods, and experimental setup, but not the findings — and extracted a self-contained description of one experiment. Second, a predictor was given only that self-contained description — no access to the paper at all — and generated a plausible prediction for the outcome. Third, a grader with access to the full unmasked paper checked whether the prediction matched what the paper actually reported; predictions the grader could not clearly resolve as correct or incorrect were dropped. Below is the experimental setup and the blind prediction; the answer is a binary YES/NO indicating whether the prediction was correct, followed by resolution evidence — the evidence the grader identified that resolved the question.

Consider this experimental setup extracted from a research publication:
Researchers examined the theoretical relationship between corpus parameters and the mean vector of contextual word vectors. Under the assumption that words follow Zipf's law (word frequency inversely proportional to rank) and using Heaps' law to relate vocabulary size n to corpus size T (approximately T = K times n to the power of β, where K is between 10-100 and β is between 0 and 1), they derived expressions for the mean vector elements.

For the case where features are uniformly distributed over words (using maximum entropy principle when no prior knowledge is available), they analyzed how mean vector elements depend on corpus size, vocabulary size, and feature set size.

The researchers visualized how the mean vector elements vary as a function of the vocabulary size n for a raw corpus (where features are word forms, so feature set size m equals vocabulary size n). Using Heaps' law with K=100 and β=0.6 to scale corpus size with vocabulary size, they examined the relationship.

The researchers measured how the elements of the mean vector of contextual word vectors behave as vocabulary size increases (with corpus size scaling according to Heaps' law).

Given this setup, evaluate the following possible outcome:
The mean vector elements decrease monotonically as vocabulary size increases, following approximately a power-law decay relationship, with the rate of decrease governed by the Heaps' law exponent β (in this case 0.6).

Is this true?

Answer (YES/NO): NO